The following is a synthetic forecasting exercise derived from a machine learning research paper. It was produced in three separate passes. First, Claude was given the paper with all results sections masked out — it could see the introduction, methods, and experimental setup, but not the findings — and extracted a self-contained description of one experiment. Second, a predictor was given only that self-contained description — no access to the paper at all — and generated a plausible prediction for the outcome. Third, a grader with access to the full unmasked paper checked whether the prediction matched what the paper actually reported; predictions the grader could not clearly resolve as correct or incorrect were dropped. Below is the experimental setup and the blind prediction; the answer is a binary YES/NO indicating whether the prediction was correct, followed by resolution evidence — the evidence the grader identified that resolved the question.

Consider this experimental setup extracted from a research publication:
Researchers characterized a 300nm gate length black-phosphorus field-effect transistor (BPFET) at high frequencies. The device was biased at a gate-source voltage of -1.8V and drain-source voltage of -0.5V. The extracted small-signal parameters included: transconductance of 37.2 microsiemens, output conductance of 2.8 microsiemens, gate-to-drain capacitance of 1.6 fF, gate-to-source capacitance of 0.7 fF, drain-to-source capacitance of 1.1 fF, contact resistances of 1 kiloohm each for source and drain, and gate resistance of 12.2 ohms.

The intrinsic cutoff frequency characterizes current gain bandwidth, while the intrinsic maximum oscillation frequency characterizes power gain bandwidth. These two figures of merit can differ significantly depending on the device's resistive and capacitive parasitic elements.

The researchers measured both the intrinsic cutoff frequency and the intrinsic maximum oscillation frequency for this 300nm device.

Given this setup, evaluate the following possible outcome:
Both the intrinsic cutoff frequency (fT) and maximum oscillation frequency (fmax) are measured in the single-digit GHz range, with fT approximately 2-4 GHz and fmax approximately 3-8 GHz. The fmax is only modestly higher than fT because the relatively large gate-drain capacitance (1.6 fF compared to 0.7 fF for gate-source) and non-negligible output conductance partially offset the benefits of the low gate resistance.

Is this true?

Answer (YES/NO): NO